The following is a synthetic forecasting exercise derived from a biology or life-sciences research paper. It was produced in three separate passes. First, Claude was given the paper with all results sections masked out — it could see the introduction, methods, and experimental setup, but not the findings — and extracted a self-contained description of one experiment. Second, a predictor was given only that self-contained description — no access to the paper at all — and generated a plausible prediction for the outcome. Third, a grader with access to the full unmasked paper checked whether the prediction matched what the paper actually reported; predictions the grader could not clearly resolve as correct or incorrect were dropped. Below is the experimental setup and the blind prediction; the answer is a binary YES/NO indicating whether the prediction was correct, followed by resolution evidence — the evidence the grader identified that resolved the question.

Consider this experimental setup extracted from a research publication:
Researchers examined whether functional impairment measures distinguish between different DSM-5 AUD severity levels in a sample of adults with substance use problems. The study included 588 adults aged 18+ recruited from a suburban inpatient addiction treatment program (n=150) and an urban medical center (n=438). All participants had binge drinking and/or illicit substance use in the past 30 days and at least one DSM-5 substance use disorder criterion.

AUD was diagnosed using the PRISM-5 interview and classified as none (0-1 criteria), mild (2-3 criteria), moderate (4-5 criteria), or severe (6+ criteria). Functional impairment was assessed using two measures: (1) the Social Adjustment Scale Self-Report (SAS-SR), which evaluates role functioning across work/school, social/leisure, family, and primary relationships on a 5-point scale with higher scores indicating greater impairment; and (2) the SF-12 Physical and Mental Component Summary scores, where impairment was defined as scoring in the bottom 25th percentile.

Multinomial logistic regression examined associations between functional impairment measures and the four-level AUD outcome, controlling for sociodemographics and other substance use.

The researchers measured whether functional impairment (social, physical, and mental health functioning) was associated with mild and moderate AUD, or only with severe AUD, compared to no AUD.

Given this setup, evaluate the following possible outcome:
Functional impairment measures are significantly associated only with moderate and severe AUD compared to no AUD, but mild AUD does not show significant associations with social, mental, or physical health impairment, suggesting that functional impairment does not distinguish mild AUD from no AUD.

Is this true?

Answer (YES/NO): NO